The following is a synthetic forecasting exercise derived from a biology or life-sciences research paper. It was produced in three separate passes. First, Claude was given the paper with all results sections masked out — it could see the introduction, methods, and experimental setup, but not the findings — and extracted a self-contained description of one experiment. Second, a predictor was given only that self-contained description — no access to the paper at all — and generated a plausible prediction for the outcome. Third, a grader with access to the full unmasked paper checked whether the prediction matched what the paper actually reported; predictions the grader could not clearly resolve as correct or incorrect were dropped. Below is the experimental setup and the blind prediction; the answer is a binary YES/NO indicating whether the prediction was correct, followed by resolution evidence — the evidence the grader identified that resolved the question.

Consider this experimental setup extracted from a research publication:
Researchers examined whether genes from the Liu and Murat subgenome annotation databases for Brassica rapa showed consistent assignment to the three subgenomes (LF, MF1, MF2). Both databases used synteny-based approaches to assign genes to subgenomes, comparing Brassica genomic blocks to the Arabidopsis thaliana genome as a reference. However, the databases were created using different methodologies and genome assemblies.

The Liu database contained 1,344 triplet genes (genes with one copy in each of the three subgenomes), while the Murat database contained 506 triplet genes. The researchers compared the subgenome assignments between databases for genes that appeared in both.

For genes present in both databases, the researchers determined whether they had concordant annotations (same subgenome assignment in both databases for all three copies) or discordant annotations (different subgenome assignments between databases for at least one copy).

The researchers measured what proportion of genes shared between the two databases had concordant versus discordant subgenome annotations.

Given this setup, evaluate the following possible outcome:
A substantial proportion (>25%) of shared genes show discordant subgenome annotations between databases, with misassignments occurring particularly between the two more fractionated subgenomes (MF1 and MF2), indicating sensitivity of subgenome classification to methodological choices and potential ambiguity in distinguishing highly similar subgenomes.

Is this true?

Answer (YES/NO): NO